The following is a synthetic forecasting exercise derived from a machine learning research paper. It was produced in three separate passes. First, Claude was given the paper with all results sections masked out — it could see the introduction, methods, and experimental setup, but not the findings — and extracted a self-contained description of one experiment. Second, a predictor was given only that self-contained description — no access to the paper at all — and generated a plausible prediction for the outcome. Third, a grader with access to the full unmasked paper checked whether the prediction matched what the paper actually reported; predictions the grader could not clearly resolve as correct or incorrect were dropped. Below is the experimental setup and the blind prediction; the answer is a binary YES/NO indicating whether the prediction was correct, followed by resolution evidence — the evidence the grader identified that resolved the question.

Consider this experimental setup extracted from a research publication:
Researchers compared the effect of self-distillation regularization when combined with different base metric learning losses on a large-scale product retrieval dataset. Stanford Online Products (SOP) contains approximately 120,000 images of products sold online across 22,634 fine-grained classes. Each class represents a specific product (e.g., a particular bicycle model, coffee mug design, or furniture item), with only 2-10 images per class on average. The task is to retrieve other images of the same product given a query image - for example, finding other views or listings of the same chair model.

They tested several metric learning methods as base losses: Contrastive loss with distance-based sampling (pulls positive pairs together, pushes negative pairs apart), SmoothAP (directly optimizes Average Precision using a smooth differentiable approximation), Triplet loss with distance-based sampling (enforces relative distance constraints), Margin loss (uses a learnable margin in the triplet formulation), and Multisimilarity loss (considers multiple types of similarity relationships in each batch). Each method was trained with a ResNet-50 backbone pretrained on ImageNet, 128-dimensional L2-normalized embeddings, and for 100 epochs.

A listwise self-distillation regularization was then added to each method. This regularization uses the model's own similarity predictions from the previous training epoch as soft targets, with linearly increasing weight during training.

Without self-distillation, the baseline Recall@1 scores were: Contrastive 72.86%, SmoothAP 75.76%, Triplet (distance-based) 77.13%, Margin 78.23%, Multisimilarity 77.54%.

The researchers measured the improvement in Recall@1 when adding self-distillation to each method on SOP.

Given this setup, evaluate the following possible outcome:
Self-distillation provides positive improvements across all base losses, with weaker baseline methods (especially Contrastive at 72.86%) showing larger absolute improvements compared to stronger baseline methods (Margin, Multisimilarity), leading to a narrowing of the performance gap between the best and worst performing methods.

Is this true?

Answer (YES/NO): NO